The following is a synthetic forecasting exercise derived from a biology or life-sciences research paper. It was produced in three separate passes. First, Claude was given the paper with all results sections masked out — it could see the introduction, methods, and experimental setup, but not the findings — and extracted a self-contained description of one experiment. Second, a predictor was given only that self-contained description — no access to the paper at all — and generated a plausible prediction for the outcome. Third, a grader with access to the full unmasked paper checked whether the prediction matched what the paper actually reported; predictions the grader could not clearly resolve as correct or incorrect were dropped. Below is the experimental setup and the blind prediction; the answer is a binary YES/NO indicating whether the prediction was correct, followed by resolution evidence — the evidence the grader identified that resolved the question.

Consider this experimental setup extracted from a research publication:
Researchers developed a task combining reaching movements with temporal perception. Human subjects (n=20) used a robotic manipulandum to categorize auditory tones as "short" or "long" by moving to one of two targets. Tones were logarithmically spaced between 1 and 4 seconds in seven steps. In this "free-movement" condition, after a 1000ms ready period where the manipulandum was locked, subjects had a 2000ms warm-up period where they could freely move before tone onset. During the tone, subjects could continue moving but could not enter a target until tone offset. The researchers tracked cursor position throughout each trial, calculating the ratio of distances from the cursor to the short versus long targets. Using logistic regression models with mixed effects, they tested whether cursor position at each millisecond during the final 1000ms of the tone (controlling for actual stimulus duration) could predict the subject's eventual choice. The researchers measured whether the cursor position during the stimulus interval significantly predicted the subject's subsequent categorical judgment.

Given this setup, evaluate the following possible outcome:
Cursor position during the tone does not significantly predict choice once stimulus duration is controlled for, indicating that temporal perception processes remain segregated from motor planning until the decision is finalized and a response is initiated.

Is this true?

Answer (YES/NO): NO